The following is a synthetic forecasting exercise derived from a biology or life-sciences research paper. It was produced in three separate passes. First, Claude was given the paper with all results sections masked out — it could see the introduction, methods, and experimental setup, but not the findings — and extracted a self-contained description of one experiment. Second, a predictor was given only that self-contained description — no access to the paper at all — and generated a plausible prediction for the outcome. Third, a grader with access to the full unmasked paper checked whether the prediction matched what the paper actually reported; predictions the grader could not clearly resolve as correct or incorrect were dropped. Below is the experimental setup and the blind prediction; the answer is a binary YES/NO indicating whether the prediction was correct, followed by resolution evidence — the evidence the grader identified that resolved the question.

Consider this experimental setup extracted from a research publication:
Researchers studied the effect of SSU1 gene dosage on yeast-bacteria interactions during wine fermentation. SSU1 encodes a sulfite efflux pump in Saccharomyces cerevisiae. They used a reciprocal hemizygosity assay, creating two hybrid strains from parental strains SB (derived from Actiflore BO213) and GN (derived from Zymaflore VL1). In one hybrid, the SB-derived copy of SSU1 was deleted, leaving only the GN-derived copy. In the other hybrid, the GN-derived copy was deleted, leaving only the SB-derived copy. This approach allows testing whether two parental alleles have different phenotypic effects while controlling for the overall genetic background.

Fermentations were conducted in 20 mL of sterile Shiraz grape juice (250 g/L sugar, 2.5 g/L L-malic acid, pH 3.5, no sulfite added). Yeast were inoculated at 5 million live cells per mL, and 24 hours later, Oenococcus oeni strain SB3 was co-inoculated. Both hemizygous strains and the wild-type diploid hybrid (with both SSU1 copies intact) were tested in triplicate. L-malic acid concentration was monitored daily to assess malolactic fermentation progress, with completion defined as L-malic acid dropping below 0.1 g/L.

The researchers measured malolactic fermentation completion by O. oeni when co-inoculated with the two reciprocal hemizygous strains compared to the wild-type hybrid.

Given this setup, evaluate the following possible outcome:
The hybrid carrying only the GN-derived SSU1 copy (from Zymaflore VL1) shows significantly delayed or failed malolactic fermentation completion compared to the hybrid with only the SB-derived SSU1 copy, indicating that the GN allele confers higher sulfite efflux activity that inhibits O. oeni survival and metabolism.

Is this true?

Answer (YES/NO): NO